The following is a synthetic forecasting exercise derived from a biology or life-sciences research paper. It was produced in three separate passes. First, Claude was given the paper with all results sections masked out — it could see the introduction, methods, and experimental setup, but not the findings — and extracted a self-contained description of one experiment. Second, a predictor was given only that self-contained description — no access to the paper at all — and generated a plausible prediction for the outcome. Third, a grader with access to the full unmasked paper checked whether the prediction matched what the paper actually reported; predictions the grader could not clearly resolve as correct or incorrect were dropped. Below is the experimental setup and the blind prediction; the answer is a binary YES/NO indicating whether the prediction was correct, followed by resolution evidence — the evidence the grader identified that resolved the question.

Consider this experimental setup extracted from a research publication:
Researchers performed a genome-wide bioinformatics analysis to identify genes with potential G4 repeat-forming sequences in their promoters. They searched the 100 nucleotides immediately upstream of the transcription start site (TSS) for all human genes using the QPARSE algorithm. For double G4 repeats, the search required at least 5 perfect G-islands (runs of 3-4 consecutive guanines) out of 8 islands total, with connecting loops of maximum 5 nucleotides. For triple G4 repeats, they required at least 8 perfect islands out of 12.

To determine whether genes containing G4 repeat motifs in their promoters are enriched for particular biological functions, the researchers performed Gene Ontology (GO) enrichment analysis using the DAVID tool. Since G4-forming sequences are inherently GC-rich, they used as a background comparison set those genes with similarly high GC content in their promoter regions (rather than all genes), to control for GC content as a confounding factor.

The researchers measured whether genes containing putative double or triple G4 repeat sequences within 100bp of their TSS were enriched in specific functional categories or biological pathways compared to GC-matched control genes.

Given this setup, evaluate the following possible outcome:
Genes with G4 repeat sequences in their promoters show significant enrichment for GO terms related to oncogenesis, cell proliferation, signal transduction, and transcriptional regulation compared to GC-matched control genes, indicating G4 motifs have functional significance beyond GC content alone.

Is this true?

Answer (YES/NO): NO